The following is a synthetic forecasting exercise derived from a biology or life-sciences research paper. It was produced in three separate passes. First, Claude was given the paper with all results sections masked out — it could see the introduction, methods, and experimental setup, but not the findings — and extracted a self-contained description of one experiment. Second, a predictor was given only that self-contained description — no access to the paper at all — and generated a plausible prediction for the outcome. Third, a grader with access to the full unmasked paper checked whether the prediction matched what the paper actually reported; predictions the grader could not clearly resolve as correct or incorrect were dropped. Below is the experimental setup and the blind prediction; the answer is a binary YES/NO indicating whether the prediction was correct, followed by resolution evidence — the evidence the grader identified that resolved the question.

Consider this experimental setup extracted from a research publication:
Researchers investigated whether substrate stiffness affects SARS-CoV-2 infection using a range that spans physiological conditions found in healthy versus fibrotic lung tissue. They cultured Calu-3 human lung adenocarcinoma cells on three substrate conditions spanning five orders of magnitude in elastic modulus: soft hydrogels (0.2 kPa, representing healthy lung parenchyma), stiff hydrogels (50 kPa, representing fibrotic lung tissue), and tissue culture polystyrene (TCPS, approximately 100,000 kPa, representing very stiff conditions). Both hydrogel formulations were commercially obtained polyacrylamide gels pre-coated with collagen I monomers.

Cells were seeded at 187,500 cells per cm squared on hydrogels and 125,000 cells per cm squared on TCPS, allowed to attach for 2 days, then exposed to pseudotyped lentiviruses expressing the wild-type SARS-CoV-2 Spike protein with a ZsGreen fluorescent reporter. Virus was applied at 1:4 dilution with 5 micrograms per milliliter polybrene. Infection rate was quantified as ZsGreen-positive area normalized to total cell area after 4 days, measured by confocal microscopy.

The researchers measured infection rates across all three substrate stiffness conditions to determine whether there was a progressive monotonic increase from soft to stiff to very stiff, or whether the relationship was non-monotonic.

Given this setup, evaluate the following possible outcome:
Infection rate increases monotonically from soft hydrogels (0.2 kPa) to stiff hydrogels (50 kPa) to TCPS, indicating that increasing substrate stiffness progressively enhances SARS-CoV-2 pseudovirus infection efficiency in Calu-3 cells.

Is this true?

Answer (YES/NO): NO